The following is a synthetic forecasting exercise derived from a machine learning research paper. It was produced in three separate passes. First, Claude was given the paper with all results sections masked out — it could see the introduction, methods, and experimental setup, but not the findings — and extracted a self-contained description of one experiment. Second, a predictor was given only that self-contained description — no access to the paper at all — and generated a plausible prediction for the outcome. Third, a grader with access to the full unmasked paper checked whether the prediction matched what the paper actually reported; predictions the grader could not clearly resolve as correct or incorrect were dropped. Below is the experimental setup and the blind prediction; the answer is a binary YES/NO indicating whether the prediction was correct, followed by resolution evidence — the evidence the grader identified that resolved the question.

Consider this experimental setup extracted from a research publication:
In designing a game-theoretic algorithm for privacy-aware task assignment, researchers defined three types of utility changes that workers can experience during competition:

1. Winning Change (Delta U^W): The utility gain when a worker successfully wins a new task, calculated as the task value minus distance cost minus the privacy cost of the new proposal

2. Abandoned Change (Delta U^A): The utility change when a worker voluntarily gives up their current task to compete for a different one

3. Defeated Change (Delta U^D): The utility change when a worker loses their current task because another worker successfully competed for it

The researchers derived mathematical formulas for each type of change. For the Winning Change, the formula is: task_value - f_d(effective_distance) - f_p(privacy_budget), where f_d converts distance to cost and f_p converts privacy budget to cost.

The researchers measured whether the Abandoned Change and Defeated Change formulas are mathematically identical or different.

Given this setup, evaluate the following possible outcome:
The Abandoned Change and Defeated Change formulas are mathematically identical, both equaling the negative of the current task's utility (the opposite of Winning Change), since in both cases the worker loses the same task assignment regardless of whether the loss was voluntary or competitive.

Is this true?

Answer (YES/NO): YES